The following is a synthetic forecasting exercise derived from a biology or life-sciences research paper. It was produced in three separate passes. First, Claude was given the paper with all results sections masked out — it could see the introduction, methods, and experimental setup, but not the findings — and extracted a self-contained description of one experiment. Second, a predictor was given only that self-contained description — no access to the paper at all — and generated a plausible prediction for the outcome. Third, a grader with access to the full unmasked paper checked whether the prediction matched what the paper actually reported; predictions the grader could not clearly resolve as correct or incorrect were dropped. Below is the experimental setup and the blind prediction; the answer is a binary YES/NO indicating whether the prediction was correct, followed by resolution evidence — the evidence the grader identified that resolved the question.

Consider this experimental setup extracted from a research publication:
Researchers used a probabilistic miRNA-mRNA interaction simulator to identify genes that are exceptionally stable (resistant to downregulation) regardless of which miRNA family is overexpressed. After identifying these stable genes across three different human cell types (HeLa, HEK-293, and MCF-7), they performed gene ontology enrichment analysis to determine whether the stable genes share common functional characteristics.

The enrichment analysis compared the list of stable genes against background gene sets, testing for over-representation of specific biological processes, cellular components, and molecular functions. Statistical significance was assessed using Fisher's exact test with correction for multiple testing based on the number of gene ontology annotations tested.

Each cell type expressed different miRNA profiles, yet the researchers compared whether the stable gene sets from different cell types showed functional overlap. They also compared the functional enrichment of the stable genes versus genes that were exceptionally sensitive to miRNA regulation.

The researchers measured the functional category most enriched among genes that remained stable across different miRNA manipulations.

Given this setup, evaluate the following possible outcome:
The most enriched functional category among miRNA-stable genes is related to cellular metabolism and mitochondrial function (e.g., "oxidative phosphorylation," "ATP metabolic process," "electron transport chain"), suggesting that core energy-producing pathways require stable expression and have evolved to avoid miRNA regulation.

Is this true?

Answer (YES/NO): NO